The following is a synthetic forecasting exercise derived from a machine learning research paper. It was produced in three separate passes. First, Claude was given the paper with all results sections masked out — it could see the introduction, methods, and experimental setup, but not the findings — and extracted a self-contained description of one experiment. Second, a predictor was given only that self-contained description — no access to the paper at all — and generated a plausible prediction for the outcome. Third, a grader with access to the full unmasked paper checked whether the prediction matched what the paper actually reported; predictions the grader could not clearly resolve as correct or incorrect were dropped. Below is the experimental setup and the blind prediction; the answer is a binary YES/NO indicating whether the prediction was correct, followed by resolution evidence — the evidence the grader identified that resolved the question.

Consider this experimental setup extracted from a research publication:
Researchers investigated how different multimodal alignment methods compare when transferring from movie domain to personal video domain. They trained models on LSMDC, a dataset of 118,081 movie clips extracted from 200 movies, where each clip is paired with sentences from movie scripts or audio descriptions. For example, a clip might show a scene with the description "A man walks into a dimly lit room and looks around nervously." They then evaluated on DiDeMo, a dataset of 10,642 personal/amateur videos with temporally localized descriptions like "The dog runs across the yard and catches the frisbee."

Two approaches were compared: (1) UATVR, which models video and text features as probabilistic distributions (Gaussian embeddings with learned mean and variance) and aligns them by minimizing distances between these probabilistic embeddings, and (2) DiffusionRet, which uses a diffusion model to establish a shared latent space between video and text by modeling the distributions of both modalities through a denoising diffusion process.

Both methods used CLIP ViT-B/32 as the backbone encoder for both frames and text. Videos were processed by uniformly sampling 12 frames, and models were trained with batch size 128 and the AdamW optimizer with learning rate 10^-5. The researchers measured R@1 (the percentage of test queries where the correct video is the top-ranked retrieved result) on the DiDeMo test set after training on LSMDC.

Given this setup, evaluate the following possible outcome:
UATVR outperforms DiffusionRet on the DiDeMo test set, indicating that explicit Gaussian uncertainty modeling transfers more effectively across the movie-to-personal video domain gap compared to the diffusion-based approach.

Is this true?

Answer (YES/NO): NO